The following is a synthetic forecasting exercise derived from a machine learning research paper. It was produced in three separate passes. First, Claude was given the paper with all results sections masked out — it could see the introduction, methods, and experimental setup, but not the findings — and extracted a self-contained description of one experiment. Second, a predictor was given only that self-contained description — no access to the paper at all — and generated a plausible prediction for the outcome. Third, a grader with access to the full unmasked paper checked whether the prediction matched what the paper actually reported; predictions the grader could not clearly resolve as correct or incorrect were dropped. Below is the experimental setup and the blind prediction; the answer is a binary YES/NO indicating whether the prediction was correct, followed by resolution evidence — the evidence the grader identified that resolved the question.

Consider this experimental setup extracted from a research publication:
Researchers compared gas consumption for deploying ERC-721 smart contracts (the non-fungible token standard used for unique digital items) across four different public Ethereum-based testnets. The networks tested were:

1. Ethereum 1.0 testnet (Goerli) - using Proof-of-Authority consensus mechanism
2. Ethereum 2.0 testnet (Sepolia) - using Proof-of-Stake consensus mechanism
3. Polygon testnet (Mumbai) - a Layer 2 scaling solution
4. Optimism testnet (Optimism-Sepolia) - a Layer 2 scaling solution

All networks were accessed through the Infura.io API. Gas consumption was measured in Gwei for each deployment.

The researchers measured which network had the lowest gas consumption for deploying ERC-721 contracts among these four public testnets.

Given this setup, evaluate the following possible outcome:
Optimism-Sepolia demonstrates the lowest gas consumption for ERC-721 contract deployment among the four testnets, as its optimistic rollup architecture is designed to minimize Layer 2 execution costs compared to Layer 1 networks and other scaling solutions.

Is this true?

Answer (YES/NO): NO